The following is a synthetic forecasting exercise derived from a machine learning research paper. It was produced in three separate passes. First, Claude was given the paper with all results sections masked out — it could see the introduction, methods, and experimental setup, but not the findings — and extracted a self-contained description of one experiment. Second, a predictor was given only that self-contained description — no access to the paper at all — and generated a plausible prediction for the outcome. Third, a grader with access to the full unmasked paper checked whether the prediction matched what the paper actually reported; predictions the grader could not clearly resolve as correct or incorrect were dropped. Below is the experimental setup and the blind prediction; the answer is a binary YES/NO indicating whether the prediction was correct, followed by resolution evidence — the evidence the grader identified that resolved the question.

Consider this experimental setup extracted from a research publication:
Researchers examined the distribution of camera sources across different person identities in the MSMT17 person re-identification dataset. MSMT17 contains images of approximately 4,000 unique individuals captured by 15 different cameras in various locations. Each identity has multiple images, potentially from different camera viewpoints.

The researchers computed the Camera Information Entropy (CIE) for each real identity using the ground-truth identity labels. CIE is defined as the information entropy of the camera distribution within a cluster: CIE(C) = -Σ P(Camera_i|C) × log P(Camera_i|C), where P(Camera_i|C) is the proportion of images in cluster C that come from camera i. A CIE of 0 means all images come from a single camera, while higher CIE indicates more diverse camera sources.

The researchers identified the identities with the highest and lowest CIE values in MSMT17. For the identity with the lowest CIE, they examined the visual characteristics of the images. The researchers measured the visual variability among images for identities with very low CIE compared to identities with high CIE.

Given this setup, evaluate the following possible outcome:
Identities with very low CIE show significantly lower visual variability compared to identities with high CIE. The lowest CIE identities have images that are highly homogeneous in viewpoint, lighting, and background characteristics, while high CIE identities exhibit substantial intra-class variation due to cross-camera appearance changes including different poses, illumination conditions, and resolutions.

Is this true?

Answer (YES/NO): YES